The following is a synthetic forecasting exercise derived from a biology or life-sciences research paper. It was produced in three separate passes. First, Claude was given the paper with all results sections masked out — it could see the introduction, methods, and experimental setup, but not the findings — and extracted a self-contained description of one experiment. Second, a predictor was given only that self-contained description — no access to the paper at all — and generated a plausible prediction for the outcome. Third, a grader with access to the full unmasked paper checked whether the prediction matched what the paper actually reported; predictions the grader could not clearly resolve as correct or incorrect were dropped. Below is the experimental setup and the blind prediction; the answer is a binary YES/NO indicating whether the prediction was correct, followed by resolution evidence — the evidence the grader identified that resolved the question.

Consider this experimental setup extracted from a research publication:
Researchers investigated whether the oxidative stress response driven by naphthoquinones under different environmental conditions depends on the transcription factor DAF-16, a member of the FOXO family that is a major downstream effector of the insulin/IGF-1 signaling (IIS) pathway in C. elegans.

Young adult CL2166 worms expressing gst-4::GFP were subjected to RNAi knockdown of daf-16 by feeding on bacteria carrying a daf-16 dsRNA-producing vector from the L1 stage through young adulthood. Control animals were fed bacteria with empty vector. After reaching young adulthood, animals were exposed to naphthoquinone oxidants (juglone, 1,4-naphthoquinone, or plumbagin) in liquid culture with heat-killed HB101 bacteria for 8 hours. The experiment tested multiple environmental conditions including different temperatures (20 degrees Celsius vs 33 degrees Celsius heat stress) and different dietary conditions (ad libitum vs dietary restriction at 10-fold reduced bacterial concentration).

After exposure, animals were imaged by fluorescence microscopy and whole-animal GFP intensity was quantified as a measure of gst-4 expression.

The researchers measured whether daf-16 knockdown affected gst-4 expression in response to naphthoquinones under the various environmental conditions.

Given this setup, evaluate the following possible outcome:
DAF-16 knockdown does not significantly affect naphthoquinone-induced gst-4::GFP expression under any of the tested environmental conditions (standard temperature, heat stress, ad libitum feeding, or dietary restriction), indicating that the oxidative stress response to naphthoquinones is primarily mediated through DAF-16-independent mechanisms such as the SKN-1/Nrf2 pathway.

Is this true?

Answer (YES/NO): YES